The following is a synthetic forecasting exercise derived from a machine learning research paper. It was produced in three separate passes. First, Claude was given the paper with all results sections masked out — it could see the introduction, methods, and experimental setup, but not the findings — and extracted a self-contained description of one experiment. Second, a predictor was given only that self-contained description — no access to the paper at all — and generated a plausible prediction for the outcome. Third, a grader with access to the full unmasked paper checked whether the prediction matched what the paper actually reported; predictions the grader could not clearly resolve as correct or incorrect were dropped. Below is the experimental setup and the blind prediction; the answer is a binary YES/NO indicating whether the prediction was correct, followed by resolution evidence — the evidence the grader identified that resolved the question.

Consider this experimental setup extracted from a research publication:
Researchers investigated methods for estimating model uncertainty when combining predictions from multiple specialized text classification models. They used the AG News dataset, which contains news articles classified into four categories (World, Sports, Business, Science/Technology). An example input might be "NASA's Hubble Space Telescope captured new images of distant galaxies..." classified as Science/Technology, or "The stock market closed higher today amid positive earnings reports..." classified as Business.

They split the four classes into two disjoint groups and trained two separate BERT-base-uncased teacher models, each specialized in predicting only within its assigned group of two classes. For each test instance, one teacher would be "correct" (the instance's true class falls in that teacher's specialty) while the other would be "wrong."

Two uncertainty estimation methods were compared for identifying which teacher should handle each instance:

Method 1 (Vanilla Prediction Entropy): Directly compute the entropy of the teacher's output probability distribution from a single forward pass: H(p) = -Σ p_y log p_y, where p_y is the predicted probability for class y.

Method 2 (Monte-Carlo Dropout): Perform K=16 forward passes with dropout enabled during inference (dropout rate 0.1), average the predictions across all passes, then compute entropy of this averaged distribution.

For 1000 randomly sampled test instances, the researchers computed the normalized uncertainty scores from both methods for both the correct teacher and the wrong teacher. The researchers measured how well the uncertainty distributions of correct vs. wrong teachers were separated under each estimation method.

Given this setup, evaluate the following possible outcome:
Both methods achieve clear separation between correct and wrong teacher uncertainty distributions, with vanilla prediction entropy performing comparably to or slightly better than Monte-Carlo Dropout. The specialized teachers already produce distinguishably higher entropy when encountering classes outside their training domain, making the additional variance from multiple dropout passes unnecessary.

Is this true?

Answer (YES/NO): NO